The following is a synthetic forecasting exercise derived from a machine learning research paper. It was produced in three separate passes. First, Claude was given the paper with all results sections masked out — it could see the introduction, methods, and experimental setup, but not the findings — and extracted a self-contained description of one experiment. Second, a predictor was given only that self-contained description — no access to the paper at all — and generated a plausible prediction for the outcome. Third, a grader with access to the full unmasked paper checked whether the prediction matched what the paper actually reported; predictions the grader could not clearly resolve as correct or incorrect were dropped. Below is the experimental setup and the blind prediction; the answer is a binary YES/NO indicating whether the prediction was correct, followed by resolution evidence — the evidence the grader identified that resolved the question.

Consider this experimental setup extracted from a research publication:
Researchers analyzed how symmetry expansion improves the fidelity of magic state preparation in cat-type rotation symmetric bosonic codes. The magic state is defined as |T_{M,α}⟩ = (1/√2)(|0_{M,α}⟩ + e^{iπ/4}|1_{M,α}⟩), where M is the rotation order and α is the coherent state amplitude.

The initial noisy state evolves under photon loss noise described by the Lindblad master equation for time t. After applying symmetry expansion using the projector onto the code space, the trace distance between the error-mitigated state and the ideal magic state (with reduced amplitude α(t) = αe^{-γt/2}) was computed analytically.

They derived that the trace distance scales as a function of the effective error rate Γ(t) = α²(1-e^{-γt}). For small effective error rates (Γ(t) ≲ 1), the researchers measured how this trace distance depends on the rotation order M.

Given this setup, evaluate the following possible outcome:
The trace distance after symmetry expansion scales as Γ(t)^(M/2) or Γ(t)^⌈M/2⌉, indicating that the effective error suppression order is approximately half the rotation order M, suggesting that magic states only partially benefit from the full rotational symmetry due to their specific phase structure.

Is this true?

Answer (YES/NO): NO